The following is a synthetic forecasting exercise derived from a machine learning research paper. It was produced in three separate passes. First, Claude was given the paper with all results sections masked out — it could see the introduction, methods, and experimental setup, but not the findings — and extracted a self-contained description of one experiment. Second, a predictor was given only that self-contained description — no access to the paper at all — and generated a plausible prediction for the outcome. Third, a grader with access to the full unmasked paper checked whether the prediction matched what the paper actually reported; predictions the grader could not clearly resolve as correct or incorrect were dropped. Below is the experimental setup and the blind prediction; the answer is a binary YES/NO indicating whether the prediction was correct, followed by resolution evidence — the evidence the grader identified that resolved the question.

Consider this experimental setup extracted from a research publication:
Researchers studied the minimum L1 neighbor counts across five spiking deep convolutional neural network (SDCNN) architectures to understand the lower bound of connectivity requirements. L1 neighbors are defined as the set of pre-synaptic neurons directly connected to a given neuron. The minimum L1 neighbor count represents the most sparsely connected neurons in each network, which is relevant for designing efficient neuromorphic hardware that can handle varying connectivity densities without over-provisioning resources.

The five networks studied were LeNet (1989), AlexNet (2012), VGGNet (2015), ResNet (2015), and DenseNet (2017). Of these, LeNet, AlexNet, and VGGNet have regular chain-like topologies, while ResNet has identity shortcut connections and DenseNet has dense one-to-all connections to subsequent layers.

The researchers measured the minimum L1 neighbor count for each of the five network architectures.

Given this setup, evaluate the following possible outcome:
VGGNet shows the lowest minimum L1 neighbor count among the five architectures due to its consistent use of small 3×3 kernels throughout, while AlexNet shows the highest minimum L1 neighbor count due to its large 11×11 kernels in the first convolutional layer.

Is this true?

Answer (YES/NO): NO